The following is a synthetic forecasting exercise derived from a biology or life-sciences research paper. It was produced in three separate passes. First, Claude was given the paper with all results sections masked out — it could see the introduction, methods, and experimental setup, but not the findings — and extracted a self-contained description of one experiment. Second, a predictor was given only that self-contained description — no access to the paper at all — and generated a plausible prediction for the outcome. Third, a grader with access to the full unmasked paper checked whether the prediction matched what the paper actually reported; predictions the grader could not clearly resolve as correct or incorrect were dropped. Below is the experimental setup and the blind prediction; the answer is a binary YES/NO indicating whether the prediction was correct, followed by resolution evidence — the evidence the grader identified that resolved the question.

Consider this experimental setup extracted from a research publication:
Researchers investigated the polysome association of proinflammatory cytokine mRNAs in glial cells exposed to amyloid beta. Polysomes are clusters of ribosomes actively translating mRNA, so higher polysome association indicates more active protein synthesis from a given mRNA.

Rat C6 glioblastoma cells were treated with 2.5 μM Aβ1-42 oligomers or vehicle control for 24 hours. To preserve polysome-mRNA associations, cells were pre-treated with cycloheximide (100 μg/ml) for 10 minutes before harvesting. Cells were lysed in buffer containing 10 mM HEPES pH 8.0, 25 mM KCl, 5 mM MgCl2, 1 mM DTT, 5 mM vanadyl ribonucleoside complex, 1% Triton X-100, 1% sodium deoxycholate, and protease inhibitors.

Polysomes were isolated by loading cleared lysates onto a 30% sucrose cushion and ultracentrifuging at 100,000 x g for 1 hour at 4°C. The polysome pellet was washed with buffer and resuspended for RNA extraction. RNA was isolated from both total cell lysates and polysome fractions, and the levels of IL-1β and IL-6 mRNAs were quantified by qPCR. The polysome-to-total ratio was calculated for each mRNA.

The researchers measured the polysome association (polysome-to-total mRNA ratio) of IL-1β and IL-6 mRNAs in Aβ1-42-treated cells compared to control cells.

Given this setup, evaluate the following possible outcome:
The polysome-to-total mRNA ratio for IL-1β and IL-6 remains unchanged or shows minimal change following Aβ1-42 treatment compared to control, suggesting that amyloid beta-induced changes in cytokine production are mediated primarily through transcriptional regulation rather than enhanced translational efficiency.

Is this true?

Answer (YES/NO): NO